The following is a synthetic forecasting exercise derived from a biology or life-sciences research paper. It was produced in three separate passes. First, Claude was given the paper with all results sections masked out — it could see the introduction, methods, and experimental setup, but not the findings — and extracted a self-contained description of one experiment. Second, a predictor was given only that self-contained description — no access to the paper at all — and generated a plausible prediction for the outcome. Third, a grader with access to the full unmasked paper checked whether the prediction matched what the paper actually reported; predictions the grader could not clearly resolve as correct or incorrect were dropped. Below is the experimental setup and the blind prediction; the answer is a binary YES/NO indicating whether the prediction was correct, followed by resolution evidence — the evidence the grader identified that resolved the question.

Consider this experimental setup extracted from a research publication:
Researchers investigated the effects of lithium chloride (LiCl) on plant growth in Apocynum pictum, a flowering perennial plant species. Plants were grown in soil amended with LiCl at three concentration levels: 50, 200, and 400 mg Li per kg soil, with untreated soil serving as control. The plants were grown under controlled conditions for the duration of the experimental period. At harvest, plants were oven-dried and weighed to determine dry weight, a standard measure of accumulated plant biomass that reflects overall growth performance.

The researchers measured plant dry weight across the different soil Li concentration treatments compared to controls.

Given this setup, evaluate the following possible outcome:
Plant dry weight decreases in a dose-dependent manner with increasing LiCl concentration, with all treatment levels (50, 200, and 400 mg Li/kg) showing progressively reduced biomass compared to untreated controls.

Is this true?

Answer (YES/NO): NO